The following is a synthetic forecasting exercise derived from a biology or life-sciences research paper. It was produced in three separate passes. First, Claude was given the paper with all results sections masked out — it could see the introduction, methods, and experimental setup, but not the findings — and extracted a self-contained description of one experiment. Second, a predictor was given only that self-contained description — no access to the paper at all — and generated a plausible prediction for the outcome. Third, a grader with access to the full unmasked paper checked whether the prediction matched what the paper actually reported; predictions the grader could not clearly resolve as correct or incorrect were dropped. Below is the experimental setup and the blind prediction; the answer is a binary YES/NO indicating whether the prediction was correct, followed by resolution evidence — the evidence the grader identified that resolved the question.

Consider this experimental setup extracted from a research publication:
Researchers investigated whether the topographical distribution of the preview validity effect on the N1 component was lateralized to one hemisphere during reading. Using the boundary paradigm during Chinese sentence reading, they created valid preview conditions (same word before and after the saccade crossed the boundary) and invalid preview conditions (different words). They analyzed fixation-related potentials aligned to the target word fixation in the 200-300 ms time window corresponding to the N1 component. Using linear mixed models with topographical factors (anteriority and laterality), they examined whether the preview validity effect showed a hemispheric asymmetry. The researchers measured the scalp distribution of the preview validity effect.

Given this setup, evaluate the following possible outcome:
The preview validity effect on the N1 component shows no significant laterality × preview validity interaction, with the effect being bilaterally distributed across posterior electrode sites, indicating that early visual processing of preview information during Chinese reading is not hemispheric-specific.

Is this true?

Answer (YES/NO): NO